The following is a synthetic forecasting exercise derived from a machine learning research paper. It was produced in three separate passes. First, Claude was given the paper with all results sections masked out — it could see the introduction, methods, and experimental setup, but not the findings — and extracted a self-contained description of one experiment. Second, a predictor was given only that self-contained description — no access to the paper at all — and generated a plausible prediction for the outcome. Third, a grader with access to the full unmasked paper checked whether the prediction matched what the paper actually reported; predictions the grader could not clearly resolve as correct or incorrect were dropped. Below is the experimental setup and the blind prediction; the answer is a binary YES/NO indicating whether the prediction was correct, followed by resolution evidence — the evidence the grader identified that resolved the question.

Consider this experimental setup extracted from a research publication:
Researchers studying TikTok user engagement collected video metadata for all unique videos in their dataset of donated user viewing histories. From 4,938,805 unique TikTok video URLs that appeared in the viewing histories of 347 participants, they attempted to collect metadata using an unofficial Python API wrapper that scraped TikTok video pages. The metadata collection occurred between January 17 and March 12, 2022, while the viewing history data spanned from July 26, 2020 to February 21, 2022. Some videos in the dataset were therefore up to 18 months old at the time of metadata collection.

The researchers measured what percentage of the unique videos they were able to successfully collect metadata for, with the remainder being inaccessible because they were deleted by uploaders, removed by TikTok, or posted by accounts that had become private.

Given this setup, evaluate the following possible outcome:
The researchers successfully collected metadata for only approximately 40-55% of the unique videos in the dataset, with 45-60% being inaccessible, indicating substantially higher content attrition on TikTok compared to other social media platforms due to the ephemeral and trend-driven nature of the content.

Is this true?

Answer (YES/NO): NO